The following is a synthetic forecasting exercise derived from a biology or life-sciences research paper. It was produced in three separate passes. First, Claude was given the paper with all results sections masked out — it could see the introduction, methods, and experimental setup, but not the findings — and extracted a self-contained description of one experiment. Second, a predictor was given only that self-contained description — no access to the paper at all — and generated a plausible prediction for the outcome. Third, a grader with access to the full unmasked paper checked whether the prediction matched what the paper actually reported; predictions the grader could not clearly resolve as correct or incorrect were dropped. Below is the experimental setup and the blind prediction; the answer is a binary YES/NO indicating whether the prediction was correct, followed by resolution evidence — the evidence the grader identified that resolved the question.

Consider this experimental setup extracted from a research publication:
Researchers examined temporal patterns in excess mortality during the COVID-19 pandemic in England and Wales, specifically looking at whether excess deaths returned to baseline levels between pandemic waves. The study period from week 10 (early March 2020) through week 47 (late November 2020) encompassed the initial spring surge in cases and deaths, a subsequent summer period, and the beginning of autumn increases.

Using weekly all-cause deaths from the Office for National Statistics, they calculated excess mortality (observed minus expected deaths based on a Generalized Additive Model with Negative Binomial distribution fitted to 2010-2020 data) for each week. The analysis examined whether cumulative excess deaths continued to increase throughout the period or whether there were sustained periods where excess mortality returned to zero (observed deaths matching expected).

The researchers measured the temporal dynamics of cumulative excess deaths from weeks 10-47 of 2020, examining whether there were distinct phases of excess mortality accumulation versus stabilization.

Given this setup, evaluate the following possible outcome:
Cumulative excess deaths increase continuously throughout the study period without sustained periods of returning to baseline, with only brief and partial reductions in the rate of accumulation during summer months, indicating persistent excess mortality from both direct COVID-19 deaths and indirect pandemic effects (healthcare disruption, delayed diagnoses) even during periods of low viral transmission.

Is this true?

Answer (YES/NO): NO